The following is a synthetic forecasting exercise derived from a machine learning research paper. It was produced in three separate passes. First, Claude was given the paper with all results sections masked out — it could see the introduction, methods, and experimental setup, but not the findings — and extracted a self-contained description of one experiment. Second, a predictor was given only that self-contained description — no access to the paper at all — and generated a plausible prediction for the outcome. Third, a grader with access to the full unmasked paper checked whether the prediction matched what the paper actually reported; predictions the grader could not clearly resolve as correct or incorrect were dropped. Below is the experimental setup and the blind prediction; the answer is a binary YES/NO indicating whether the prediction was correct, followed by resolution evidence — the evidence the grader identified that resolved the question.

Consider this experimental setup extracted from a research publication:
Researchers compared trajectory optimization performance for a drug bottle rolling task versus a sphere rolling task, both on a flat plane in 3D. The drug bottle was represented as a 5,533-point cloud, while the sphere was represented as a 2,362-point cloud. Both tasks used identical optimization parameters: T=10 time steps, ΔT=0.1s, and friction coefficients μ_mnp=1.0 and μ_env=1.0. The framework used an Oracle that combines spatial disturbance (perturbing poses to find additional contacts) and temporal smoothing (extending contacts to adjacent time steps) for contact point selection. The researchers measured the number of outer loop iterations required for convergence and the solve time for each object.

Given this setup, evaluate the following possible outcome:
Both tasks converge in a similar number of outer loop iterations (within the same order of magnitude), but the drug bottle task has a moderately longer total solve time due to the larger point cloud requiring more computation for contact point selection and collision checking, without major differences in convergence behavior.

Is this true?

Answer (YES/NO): NO